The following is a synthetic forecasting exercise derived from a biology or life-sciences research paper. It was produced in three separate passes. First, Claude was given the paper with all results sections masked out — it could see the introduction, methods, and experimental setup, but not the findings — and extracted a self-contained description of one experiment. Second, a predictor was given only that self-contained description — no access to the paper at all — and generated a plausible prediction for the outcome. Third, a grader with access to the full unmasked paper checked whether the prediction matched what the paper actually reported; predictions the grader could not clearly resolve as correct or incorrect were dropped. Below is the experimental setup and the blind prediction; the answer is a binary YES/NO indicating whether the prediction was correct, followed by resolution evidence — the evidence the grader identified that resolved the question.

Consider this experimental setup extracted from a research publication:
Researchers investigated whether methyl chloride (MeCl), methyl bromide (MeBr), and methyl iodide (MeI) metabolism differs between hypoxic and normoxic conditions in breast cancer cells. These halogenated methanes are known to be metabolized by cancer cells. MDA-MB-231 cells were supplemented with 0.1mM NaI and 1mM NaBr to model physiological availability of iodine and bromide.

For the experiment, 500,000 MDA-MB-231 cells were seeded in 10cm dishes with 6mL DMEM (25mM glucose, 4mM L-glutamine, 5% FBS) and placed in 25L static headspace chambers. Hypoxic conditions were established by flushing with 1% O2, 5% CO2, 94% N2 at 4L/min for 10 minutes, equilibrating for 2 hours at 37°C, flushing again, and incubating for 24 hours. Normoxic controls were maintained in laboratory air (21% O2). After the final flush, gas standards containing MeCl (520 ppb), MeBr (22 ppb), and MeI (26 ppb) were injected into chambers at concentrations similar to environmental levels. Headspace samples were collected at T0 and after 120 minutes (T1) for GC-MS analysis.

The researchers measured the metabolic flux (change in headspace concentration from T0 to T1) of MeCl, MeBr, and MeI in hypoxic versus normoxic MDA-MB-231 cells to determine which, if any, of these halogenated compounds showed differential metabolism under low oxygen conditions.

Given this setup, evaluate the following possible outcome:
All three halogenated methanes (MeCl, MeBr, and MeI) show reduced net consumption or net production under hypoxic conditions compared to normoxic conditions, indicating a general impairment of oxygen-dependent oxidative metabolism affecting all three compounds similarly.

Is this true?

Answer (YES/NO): NO